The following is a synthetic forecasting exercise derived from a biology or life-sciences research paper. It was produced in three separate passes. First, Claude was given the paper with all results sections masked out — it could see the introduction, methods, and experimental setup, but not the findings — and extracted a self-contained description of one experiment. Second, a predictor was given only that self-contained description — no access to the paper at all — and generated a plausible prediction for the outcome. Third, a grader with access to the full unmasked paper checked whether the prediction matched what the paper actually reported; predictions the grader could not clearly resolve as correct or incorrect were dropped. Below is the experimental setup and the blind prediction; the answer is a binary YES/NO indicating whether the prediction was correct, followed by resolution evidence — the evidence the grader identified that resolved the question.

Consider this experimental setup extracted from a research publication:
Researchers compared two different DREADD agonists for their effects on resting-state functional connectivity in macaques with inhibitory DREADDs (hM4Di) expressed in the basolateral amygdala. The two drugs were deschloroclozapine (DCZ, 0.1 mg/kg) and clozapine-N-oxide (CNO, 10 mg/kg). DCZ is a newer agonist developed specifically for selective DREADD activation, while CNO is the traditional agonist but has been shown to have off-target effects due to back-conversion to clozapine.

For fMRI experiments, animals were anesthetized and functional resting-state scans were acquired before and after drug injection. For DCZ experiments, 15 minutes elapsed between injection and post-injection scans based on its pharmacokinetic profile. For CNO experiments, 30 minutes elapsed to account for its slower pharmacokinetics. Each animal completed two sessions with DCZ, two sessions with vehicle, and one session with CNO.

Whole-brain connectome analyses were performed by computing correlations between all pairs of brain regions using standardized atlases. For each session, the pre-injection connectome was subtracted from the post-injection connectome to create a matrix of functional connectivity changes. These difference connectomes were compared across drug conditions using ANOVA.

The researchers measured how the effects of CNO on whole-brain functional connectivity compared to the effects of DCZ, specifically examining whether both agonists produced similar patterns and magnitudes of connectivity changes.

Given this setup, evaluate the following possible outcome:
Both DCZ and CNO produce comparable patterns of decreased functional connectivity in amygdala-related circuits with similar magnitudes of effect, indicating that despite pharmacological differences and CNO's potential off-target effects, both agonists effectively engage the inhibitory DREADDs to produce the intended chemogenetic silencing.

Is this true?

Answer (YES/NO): NO